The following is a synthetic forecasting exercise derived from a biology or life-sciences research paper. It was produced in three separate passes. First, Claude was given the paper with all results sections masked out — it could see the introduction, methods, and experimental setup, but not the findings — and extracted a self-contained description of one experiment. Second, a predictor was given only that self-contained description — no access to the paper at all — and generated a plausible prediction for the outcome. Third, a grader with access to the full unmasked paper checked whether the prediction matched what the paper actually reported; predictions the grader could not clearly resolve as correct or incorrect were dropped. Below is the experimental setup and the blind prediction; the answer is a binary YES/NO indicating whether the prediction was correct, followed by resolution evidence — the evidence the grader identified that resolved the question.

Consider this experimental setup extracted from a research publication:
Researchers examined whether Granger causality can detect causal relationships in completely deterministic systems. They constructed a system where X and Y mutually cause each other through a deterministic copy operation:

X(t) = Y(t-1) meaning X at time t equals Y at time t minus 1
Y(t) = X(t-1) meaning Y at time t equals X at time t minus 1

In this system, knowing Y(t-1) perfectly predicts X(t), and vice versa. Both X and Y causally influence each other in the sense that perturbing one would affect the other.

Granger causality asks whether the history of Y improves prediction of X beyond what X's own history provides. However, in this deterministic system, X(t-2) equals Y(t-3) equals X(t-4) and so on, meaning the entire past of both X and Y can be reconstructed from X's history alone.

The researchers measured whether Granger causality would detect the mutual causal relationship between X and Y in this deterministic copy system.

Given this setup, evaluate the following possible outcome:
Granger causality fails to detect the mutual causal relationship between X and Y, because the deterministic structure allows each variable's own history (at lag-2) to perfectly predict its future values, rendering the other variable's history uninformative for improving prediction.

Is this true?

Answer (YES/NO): YES